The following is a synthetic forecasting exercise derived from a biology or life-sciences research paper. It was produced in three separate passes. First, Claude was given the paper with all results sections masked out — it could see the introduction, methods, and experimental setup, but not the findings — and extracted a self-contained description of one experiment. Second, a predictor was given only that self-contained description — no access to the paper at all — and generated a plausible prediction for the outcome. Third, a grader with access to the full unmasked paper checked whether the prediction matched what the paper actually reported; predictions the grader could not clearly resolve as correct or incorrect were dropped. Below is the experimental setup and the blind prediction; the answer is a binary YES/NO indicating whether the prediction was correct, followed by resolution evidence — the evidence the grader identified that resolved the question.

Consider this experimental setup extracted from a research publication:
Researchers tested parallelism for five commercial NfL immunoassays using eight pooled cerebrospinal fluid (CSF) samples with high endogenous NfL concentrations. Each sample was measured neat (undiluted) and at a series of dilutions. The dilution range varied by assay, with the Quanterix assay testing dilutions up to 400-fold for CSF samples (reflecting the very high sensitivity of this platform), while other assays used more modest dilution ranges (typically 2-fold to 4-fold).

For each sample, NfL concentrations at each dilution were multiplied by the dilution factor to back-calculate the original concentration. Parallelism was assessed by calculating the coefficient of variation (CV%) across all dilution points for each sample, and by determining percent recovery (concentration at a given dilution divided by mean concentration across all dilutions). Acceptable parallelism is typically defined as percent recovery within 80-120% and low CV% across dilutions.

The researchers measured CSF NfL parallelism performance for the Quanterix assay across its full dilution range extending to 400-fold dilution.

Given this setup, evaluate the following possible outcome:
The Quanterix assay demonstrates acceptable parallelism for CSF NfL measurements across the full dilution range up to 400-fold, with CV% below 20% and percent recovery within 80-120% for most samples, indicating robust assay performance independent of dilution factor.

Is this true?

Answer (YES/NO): YES